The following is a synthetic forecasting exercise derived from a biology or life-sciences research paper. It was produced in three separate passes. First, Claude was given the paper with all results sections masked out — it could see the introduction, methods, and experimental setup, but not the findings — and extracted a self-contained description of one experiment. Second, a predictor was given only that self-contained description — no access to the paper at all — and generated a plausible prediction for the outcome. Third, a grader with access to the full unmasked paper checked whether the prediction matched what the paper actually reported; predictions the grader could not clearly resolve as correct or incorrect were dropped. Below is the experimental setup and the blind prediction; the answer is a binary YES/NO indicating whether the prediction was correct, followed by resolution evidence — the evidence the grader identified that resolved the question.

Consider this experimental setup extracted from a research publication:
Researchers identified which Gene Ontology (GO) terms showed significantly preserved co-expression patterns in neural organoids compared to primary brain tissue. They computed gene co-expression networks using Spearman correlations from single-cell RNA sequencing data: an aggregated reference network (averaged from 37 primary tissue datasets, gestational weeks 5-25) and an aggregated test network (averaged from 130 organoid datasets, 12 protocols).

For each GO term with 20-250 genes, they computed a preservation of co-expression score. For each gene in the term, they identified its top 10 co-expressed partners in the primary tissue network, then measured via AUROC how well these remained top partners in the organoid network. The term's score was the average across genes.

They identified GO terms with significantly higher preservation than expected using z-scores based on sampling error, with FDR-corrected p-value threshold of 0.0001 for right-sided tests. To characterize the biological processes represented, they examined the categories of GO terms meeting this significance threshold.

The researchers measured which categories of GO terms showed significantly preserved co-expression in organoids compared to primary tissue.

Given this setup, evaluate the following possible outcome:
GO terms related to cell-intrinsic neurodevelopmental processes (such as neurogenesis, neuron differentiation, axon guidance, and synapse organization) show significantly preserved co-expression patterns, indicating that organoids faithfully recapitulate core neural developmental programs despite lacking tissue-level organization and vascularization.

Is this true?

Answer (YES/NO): YES